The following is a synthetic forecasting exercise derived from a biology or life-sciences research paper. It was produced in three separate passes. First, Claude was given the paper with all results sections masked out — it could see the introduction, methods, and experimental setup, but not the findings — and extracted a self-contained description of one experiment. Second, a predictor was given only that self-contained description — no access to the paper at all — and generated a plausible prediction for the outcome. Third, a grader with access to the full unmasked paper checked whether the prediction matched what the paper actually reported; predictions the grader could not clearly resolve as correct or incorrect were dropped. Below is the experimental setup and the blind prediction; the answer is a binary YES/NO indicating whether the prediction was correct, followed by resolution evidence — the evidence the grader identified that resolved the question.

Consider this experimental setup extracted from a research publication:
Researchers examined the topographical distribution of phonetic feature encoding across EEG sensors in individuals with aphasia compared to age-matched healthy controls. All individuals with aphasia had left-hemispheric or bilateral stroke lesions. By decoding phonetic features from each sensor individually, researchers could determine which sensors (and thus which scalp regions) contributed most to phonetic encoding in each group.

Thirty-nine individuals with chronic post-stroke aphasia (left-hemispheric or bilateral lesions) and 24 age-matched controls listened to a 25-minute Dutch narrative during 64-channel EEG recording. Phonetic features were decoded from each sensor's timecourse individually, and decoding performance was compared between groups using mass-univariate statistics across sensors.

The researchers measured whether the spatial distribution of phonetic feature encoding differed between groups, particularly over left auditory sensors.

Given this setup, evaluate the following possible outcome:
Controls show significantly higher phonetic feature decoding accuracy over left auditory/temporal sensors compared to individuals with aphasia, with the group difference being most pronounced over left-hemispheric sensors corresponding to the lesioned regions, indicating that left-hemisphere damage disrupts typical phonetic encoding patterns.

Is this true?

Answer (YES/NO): YES